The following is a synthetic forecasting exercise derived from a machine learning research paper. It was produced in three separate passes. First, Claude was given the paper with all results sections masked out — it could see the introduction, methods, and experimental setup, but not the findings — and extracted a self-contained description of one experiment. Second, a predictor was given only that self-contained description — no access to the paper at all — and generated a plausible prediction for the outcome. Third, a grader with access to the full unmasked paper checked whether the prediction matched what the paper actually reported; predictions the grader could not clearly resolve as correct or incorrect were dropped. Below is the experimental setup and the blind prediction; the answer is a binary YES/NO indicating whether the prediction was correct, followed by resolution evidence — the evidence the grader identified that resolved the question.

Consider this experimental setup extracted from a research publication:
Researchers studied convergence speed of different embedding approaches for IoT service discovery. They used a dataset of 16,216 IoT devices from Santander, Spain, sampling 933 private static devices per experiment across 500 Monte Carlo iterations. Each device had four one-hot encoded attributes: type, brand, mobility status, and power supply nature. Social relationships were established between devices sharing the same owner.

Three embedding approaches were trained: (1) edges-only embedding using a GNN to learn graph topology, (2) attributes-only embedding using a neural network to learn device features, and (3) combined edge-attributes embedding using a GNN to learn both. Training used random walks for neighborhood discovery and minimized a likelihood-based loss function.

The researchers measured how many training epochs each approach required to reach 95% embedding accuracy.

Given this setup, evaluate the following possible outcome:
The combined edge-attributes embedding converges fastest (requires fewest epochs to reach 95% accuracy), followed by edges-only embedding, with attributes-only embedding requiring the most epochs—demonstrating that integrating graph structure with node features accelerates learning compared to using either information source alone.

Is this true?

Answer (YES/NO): NO